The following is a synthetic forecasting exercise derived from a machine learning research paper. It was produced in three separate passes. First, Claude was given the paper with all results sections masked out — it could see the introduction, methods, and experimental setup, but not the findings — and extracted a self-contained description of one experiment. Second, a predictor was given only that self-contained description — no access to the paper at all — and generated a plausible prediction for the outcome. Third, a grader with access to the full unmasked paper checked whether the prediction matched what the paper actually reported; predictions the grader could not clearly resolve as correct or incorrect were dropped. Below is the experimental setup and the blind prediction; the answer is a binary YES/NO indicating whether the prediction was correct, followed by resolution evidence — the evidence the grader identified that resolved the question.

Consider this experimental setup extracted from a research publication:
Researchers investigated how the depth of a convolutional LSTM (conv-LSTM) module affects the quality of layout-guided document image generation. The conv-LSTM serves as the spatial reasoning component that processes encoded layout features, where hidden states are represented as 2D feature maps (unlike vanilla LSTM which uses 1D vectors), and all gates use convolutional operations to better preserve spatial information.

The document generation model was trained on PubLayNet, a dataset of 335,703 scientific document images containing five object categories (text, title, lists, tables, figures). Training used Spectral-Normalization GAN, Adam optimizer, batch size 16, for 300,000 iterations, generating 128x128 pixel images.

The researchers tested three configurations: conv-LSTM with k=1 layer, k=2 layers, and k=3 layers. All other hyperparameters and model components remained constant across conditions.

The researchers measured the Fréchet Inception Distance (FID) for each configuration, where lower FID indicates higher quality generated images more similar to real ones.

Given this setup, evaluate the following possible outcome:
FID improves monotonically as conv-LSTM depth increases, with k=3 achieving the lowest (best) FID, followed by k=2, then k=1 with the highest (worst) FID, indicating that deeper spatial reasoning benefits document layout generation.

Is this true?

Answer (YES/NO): YES